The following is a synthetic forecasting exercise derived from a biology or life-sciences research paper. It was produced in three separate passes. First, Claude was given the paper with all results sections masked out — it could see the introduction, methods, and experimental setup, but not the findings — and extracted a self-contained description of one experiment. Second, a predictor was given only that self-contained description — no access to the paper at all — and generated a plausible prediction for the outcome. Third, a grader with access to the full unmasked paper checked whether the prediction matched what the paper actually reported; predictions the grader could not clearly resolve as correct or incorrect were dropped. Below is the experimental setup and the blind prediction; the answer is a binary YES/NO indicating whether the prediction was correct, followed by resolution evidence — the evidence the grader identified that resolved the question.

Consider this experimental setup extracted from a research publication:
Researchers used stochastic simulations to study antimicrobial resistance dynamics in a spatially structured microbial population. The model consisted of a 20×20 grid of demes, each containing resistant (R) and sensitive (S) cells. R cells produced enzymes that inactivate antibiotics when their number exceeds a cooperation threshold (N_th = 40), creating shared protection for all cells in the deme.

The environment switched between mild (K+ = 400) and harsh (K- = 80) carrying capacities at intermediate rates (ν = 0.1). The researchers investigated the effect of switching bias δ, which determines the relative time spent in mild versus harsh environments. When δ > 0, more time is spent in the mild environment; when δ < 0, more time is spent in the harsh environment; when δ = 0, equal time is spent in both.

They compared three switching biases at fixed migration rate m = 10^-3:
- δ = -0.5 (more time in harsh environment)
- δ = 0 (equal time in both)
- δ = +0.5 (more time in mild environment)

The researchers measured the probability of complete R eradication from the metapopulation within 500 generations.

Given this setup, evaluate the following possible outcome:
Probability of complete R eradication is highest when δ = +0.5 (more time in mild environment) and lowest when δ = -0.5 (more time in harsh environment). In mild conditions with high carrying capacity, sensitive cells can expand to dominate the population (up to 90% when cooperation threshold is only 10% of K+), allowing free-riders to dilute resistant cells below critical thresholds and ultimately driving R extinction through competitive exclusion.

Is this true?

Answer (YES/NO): YES